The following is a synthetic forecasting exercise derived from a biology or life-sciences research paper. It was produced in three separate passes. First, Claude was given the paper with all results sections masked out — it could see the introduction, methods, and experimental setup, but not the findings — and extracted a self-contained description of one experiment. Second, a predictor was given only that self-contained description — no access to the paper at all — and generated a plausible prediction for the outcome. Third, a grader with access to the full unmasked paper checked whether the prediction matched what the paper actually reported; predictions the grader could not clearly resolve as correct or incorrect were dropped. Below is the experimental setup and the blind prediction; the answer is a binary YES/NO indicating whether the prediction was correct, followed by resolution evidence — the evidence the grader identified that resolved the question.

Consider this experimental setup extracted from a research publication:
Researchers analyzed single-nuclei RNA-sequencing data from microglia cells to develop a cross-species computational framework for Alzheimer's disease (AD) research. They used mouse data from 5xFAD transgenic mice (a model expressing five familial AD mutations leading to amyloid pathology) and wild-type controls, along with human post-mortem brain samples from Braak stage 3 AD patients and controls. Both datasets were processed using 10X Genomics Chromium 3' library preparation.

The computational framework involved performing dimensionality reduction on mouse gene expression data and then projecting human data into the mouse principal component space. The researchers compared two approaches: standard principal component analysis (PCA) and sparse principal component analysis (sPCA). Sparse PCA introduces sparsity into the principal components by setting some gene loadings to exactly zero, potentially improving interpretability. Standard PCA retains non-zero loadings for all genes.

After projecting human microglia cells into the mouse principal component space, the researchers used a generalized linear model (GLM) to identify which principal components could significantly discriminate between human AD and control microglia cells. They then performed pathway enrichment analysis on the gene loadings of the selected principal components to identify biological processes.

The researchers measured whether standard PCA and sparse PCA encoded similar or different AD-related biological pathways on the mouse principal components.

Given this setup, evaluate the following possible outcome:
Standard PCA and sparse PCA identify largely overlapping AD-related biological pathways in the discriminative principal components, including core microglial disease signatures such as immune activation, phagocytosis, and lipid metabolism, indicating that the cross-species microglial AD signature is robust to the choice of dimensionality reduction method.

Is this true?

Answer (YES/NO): YES